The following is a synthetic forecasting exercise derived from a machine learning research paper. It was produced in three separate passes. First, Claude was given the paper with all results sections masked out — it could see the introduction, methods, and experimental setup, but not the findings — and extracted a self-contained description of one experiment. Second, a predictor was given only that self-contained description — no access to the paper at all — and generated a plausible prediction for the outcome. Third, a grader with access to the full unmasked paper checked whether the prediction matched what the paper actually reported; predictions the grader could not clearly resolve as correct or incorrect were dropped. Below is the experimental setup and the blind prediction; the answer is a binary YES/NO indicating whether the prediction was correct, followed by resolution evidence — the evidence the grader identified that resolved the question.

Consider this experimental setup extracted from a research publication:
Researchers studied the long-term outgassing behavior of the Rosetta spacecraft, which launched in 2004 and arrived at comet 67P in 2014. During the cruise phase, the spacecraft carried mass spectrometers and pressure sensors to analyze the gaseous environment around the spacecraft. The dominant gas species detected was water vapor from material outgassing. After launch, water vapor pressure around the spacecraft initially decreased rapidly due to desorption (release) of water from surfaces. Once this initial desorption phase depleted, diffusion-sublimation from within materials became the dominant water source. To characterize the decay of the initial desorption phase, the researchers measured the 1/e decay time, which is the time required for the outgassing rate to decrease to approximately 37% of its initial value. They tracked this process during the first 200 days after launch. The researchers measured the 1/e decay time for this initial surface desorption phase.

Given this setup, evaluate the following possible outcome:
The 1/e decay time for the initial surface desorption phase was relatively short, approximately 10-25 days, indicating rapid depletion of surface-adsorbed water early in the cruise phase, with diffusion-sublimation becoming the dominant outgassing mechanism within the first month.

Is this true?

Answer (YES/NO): NO